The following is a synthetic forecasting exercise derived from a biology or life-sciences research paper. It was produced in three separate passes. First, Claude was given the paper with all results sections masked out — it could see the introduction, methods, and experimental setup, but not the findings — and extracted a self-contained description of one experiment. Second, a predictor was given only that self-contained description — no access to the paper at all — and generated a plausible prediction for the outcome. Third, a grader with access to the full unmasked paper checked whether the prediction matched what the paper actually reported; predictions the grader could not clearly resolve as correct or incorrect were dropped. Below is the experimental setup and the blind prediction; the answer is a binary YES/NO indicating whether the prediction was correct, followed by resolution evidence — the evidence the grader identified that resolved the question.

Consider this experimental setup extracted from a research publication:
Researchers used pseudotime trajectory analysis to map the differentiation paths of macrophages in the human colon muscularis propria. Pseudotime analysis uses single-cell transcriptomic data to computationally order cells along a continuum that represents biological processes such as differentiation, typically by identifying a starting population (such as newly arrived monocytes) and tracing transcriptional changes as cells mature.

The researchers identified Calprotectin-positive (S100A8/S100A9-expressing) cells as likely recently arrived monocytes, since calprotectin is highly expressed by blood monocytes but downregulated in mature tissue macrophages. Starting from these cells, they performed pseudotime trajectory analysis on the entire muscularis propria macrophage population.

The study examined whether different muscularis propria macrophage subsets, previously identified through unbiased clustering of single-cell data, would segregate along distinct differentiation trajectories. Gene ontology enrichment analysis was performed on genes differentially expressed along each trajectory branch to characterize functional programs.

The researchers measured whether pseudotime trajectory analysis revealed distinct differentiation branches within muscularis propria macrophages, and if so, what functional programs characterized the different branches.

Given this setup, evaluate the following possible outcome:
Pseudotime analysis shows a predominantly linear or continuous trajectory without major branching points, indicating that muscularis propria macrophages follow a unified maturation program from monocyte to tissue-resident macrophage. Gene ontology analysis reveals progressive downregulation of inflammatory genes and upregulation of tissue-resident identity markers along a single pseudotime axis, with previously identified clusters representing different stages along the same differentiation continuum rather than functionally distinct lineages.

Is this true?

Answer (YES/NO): NO